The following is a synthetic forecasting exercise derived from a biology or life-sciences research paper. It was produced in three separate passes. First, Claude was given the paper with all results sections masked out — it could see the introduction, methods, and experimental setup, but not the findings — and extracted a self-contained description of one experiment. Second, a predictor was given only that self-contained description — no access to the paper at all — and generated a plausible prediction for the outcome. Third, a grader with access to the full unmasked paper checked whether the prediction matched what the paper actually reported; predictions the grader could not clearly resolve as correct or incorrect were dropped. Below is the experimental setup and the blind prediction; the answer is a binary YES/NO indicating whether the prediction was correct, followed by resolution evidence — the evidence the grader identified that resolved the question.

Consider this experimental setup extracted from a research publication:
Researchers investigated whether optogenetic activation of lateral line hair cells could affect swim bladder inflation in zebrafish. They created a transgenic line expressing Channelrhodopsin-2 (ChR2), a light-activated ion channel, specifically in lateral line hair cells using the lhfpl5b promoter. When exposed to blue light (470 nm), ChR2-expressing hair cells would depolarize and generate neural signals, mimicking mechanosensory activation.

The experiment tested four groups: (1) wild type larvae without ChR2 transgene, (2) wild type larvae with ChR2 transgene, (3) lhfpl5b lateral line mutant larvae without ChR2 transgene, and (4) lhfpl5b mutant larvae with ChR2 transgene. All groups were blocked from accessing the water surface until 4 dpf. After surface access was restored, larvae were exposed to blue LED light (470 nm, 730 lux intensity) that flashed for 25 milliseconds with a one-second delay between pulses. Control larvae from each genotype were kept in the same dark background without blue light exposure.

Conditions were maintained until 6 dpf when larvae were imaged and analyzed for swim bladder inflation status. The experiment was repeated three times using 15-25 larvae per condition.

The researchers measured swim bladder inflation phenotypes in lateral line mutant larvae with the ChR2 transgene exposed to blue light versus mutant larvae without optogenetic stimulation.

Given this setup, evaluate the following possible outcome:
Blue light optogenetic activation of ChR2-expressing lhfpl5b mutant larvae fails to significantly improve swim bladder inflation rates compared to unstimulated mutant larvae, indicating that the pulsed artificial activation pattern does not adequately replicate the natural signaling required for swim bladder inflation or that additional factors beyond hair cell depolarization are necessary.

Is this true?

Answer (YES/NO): NO